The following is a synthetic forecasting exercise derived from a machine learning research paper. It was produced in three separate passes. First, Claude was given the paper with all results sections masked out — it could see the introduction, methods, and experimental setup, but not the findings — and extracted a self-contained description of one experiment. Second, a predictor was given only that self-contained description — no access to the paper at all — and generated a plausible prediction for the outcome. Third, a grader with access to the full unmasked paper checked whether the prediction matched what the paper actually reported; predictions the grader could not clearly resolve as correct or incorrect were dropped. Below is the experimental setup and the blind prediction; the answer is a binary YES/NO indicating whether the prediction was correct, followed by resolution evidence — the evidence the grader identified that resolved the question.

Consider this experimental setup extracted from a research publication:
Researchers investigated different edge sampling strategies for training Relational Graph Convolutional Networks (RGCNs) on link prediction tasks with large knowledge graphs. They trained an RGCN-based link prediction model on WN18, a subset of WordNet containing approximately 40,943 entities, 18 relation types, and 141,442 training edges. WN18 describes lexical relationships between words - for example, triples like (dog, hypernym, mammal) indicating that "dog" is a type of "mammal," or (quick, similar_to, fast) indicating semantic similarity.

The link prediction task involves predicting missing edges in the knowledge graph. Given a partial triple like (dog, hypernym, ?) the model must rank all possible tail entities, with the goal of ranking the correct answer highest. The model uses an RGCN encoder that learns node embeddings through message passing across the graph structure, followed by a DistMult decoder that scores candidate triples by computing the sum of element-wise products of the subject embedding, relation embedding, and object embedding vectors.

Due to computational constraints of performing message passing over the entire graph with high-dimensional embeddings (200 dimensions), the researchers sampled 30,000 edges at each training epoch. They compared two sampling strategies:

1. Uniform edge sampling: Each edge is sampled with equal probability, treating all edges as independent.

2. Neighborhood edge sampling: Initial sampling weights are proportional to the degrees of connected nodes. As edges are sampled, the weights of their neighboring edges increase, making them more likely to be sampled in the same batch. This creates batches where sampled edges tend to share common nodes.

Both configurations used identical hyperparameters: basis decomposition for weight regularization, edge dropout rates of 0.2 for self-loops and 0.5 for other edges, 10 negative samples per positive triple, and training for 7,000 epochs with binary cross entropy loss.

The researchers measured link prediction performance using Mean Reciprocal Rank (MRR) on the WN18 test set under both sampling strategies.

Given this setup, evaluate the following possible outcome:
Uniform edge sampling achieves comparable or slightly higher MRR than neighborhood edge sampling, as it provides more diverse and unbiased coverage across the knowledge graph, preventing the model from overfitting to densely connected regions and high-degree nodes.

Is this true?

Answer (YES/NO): NO